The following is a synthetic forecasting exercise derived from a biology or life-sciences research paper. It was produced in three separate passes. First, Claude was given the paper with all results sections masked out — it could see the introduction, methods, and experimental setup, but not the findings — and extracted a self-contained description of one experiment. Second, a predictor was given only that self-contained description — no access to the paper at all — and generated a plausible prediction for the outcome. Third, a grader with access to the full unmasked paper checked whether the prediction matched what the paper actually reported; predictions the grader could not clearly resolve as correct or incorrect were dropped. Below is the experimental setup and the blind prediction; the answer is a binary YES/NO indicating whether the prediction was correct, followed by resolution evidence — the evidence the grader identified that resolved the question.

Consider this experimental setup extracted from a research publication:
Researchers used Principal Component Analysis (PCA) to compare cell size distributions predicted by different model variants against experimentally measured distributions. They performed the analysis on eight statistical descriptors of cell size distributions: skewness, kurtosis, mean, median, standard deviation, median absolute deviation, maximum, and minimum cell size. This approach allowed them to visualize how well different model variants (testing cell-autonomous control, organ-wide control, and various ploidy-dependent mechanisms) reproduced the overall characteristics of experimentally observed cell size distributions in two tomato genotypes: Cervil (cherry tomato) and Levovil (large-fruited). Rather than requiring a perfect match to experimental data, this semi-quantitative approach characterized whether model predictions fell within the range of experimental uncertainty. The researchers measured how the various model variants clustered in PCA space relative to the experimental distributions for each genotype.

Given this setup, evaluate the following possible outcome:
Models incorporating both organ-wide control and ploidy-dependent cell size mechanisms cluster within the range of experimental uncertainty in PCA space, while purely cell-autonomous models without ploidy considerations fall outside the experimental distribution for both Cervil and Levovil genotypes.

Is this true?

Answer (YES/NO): NO